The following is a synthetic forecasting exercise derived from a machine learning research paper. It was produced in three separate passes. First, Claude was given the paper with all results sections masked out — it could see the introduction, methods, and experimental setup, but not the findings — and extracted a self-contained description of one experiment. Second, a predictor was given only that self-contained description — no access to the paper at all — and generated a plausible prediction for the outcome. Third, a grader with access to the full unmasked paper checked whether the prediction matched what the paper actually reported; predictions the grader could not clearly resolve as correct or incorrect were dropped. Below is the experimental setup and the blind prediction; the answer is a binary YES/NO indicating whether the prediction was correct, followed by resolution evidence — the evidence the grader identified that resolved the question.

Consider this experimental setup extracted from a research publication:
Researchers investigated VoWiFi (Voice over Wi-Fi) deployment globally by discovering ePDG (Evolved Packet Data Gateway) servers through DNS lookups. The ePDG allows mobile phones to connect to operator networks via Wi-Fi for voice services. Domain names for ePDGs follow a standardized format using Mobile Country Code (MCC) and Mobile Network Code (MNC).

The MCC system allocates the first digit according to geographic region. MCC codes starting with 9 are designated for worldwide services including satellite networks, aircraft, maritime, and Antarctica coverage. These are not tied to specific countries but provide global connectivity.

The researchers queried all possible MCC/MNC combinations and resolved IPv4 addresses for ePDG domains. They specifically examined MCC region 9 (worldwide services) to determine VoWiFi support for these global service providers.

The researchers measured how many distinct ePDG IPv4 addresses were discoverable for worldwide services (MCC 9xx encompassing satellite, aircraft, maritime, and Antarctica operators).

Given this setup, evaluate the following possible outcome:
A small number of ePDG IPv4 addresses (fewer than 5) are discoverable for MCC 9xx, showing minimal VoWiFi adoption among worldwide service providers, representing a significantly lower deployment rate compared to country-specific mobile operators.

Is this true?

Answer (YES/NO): YES